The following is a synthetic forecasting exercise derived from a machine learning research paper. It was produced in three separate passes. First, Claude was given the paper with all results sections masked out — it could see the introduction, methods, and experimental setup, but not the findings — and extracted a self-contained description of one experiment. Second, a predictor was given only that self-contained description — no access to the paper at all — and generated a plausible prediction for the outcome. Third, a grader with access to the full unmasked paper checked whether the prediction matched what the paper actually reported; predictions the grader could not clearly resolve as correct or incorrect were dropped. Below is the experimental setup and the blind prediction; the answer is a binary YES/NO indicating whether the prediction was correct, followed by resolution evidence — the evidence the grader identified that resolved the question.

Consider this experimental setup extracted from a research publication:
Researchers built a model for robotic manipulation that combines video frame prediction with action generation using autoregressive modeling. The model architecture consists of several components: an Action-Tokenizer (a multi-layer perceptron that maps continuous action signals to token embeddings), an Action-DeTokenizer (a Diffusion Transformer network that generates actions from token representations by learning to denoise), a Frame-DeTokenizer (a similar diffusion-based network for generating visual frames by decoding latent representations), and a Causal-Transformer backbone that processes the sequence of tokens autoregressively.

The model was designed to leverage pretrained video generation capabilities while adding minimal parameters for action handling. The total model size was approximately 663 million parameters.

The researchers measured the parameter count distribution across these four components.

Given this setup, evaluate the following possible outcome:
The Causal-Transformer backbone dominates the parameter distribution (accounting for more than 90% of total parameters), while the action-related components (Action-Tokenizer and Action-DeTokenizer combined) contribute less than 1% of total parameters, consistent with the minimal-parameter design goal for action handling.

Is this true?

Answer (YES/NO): NO